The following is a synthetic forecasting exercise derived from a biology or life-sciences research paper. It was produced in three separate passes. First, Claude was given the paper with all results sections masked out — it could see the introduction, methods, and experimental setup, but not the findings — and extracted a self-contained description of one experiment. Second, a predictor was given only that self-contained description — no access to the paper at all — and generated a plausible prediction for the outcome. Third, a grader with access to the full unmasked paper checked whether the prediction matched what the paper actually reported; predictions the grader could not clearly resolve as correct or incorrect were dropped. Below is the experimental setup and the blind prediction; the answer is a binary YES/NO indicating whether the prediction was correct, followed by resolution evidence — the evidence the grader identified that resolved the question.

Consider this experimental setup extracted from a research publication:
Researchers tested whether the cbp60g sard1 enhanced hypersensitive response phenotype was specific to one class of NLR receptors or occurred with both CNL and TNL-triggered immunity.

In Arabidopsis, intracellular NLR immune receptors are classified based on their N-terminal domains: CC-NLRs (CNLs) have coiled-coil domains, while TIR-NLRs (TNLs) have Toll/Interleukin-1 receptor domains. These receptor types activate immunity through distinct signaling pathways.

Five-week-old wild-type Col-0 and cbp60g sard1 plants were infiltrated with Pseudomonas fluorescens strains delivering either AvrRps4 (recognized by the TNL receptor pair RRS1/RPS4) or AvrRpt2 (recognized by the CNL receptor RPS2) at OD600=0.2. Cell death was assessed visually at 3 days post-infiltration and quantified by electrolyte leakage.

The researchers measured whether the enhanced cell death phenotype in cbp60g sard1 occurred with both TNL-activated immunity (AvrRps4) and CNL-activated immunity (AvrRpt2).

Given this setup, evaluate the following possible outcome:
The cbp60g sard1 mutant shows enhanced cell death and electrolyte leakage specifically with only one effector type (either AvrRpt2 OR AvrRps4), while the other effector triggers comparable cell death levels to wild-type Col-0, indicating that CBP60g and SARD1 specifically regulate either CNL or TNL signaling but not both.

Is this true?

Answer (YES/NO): NO